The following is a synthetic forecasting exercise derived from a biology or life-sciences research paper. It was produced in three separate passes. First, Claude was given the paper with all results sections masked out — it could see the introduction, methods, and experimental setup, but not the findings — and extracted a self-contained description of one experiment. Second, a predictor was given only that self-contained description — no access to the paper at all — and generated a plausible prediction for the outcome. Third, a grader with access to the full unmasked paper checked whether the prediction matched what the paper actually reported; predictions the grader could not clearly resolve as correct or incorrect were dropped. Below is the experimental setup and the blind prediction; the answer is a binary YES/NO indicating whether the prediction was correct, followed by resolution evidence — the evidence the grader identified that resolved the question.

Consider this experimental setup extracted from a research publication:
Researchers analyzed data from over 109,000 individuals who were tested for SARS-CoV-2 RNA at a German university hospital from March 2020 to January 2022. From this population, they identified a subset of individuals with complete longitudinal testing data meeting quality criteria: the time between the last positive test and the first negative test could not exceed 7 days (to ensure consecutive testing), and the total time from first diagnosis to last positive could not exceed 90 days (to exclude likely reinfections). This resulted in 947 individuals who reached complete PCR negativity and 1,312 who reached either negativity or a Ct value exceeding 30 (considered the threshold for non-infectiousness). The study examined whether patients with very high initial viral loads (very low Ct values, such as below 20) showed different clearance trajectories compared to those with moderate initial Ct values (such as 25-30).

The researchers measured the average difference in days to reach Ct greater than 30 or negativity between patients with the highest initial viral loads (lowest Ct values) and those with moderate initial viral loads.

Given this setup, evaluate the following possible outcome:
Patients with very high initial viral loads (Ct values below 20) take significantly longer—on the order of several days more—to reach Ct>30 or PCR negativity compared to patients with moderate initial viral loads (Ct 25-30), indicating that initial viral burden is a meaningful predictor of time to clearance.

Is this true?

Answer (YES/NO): YES